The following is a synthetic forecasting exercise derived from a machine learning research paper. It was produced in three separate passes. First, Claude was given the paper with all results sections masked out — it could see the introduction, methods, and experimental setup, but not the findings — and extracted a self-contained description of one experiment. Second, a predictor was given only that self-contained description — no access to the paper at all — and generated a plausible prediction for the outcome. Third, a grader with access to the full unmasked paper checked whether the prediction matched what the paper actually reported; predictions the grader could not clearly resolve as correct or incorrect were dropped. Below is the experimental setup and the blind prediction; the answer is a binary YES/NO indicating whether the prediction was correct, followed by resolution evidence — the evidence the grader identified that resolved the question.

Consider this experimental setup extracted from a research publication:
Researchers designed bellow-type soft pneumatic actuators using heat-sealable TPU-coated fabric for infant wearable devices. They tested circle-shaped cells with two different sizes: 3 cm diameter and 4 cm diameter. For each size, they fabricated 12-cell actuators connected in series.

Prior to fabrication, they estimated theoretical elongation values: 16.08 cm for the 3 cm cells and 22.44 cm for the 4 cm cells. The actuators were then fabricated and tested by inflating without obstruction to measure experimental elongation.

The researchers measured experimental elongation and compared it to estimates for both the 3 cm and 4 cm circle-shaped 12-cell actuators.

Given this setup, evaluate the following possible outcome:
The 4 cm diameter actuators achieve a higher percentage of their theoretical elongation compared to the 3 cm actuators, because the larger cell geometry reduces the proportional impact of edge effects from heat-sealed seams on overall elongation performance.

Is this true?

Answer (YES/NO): YES